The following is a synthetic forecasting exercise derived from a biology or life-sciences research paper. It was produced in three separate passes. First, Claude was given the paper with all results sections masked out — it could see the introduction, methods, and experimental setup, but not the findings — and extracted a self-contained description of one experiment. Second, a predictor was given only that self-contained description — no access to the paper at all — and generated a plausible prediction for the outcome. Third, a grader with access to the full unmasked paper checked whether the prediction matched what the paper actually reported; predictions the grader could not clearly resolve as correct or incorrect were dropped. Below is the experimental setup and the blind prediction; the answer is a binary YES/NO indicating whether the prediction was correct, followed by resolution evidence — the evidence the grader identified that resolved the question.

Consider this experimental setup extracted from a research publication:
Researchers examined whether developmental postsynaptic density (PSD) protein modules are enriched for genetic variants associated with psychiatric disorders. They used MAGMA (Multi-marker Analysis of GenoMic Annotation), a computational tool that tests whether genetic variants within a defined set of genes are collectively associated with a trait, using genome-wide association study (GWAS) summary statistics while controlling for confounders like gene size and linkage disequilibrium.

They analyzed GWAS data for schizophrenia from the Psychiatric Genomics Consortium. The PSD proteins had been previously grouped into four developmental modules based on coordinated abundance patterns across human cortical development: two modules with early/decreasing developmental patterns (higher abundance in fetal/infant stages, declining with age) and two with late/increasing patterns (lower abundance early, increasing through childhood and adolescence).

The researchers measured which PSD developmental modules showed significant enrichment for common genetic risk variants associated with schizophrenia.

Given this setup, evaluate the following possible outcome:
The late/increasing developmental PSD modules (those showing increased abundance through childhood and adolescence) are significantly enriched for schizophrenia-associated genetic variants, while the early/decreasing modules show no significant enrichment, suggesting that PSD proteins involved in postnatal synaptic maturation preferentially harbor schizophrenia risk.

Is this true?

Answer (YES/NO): NO